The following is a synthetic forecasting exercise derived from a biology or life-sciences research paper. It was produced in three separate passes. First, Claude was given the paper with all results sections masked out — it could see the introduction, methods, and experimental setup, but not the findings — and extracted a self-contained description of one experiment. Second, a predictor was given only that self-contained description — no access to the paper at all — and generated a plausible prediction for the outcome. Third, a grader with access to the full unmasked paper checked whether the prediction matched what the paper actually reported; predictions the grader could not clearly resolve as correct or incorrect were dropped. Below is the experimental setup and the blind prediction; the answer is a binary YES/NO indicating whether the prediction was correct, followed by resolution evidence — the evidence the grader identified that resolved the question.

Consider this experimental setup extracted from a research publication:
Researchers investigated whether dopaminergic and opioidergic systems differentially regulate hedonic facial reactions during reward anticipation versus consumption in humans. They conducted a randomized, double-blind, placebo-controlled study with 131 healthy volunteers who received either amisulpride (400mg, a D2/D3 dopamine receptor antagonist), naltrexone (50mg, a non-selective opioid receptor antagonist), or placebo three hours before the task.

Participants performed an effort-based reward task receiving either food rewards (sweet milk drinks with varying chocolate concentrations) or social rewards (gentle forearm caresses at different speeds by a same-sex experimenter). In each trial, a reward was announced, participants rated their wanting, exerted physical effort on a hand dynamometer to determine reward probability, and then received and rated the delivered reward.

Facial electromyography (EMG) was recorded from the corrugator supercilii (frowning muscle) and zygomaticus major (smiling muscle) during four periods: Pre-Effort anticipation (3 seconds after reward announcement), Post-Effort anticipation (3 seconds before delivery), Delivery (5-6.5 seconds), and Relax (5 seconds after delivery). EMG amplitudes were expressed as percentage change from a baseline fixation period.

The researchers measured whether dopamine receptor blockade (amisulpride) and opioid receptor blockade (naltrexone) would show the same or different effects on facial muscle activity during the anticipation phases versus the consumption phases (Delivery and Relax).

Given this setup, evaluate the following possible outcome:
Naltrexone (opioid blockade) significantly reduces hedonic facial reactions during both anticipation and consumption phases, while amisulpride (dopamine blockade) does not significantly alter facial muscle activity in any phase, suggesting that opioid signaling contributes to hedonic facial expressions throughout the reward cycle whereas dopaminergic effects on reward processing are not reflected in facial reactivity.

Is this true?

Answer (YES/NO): NO